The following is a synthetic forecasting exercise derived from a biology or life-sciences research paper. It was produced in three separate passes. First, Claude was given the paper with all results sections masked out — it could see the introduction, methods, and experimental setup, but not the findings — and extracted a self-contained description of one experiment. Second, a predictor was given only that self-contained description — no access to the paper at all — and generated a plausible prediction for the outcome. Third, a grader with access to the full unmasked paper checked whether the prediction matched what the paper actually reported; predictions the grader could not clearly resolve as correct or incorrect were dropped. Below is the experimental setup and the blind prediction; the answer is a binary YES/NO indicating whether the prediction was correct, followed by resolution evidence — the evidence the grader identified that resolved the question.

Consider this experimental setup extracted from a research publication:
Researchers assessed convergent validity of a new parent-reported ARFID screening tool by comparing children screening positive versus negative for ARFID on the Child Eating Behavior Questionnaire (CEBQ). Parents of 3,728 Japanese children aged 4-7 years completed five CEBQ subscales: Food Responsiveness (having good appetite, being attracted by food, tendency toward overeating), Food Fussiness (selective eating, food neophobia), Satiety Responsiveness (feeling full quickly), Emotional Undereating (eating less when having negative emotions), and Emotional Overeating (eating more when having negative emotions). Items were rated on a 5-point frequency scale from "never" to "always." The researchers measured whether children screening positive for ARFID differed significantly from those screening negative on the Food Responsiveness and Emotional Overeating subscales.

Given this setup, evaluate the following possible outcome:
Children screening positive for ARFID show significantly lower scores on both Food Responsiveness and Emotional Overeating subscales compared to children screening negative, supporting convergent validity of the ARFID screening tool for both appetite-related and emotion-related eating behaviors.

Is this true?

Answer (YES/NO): NO